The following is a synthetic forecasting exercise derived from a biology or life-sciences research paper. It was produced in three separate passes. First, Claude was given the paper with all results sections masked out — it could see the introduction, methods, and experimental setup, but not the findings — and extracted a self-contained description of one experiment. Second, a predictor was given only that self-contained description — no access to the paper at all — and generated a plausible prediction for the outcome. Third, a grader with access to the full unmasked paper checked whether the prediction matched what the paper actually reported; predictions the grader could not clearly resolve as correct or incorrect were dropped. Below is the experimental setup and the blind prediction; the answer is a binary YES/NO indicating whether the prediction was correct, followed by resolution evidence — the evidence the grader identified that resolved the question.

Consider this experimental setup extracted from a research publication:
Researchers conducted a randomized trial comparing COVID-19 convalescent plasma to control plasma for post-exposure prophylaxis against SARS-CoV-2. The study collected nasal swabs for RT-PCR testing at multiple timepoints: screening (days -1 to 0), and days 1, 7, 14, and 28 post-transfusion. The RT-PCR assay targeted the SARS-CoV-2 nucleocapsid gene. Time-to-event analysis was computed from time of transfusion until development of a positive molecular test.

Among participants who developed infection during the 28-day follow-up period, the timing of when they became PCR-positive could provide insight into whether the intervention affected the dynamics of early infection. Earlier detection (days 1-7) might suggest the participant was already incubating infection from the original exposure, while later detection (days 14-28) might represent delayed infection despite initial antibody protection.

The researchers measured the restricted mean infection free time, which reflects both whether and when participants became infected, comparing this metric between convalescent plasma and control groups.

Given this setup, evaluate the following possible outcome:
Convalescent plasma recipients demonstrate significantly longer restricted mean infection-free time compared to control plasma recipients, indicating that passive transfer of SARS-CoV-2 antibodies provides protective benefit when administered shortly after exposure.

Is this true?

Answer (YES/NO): NO